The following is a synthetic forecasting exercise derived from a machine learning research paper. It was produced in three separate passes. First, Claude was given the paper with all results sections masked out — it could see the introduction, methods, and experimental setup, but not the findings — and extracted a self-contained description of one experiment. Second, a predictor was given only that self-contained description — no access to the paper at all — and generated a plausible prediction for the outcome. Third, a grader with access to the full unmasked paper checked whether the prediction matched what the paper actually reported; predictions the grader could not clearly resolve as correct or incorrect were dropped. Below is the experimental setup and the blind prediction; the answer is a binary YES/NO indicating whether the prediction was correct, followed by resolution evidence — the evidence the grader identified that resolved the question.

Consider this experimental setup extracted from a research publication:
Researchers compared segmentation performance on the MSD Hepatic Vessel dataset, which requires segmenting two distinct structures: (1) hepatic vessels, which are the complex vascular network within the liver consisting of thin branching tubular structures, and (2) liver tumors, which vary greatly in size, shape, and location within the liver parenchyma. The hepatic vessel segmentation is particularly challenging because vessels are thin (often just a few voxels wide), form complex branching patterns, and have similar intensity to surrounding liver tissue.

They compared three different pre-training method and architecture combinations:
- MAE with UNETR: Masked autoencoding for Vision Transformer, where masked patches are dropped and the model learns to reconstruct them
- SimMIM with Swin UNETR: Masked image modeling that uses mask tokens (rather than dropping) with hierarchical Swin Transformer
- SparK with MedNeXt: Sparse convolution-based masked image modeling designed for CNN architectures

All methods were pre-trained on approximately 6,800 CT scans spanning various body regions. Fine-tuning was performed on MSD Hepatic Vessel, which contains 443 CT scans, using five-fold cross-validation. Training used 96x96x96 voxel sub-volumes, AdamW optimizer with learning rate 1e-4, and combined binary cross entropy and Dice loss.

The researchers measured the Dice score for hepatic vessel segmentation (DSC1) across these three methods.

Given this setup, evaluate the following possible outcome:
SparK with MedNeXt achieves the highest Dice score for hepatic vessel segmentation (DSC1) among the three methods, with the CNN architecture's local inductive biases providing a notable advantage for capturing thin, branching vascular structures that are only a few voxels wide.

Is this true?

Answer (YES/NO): YES